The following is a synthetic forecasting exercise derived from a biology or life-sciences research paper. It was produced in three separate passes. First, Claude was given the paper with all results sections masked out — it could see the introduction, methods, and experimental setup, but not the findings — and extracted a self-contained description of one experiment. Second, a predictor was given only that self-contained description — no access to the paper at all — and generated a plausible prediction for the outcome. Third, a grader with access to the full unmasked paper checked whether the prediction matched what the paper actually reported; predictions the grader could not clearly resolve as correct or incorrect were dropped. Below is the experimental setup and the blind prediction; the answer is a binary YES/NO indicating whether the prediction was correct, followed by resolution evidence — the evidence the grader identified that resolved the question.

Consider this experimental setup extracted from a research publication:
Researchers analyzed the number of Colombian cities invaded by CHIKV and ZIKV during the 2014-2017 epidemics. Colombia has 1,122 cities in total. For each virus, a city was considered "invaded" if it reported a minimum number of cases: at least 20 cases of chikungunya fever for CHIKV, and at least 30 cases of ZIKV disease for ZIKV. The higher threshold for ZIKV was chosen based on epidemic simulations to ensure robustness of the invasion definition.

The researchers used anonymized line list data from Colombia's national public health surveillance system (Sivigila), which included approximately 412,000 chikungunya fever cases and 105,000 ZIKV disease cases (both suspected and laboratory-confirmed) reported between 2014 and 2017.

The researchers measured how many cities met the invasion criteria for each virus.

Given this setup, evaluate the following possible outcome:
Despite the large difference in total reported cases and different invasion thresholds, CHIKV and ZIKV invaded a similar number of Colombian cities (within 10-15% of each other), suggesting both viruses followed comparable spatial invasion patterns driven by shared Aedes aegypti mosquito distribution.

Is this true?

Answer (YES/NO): NO